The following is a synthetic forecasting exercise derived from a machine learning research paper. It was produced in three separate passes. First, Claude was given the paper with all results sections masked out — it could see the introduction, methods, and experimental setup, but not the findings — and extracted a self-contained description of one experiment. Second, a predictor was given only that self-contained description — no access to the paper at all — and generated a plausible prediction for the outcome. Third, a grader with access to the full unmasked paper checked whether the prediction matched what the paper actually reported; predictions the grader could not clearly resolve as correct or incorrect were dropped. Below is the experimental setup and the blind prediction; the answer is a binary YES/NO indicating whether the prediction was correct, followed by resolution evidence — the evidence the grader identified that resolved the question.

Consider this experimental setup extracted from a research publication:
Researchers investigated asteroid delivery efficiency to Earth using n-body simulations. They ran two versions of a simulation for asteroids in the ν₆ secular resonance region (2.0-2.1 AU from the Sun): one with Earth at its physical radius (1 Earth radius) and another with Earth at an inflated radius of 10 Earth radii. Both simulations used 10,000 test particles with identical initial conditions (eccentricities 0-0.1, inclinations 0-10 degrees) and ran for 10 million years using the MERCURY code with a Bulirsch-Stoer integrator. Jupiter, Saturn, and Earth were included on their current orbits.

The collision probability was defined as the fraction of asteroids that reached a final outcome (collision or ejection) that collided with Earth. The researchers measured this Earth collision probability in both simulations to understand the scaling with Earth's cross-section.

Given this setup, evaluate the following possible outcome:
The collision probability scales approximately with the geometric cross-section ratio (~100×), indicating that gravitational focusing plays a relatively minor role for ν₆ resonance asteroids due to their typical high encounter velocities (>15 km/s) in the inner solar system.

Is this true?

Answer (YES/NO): NO